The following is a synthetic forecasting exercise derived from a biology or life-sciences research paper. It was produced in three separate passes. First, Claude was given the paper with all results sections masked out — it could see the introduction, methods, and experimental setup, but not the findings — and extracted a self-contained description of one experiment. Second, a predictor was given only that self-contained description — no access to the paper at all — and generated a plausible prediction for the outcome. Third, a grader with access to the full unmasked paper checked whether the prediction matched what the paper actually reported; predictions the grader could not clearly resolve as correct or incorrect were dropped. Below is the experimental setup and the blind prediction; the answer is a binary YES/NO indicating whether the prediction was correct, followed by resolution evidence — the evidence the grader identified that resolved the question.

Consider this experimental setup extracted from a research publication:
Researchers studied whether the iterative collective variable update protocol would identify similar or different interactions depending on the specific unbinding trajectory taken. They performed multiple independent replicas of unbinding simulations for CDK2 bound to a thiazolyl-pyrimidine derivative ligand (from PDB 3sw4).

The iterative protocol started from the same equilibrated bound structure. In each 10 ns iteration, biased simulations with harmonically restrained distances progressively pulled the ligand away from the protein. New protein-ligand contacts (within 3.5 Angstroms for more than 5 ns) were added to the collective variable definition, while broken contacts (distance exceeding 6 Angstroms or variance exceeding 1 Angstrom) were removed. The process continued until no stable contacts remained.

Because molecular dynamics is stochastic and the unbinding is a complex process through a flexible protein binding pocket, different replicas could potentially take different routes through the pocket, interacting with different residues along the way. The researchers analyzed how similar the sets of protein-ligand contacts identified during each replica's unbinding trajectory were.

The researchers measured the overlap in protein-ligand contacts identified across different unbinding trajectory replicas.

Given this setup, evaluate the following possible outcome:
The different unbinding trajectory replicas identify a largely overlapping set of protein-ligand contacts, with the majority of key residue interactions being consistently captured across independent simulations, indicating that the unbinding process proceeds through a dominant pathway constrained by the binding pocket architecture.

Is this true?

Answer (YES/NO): NO